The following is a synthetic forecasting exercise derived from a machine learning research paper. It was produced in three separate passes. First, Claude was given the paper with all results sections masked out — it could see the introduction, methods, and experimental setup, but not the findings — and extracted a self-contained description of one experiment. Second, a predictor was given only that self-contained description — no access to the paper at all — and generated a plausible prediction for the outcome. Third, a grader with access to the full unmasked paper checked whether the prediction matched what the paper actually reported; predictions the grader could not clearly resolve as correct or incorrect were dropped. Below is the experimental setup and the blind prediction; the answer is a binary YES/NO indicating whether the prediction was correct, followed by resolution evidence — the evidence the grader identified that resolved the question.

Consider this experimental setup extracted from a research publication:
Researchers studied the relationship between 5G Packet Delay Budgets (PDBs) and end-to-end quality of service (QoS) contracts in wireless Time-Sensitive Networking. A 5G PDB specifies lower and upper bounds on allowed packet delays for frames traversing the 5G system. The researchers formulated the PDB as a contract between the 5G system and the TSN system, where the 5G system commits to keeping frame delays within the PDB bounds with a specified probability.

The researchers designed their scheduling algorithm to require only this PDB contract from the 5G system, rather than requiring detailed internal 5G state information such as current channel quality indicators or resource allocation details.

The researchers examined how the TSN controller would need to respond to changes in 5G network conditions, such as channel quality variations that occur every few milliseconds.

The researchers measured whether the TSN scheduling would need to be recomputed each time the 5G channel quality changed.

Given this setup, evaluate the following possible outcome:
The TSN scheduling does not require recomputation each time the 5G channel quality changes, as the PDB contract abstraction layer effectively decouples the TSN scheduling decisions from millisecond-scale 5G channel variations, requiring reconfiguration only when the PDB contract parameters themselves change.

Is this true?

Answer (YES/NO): YES